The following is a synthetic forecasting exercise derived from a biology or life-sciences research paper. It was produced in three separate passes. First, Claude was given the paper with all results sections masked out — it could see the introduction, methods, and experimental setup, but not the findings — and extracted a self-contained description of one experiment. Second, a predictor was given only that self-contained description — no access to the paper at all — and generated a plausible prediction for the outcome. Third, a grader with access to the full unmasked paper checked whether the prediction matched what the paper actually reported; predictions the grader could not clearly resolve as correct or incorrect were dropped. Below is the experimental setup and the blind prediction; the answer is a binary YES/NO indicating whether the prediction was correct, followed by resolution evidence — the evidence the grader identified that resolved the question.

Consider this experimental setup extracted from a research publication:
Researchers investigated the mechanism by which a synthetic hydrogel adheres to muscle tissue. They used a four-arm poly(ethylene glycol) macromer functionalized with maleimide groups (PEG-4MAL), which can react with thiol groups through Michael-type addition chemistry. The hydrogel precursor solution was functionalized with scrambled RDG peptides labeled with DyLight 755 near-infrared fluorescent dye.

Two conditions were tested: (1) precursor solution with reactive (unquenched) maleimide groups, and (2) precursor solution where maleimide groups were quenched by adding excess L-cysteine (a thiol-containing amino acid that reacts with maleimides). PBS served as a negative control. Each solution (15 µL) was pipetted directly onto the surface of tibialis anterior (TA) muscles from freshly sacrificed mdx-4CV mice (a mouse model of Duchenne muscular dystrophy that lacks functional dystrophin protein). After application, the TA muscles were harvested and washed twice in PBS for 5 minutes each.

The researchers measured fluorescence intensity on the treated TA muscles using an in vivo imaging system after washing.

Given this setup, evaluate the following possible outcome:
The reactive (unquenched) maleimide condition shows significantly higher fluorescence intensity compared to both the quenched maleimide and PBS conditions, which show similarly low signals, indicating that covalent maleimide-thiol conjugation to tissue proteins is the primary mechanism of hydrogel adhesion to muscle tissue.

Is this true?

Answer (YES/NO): YES